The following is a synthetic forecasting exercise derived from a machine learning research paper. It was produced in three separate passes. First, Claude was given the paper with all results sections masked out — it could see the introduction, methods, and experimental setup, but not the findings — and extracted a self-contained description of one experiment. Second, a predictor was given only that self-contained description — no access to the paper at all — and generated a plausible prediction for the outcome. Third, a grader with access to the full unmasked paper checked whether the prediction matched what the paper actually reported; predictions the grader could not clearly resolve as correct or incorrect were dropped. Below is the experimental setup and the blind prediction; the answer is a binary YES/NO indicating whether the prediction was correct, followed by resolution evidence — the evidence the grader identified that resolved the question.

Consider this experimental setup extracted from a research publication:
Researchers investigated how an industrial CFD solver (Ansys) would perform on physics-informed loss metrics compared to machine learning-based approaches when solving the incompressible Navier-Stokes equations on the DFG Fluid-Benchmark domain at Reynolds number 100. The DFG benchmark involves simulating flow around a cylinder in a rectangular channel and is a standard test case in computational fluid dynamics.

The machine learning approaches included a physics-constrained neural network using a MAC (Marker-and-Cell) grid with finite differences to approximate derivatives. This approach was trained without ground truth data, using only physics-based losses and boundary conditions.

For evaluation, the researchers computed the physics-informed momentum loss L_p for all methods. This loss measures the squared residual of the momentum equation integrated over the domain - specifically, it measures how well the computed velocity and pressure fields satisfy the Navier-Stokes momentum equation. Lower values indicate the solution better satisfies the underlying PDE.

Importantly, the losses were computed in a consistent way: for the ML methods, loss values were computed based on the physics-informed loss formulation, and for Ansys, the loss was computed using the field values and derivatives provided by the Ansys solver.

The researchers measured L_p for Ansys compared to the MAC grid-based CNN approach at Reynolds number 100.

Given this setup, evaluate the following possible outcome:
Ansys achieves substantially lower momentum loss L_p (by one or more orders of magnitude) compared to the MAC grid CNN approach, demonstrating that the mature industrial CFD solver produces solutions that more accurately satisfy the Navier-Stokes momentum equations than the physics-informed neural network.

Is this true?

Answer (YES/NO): NO